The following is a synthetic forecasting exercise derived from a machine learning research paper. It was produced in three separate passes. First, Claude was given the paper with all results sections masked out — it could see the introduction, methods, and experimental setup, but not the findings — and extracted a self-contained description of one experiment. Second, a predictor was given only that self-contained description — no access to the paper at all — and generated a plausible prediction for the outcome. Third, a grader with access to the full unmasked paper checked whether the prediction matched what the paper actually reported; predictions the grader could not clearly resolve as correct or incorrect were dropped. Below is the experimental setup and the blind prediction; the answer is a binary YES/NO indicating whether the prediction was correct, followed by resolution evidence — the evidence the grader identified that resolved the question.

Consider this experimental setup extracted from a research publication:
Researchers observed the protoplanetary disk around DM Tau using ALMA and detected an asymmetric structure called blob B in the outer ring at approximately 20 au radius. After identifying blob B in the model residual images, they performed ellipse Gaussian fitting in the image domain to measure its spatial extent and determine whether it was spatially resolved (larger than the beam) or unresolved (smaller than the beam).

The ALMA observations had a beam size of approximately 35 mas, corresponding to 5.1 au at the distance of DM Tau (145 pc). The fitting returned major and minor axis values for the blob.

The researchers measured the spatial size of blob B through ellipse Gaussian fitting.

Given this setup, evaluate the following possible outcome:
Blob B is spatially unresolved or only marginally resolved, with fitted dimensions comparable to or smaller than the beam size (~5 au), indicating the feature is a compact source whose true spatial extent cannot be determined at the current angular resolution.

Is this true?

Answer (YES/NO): NO